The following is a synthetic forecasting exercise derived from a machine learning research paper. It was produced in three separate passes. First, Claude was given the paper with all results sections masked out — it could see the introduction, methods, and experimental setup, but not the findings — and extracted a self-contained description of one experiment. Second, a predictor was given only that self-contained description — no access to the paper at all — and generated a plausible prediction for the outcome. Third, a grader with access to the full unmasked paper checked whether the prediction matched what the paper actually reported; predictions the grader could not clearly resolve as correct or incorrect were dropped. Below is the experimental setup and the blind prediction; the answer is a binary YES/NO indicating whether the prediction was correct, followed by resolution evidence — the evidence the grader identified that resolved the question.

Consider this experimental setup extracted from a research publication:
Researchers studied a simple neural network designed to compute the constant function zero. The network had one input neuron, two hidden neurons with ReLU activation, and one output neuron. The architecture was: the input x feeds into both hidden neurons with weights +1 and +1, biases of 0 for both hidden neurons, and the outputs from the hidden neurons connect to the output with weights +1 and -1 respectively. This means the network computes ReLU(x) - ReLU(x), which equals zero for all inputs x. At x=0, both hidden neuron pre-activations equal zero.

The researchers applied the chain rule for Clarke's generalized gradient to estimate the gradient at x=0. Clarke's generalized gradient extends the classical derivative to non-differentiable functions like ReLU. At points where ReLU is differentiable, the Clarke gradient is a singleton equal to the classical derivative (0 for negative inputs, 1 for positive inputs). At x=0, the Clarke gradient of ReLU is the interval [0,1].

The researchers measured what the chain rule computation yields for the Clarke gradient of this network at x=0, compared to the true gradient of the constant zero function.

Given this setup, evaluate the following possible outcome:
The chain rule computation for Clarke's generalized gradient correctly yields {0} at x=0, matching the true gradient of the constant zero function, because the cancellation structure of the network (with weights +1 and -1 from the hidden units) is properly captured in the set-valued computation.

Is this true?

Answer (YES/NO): NO